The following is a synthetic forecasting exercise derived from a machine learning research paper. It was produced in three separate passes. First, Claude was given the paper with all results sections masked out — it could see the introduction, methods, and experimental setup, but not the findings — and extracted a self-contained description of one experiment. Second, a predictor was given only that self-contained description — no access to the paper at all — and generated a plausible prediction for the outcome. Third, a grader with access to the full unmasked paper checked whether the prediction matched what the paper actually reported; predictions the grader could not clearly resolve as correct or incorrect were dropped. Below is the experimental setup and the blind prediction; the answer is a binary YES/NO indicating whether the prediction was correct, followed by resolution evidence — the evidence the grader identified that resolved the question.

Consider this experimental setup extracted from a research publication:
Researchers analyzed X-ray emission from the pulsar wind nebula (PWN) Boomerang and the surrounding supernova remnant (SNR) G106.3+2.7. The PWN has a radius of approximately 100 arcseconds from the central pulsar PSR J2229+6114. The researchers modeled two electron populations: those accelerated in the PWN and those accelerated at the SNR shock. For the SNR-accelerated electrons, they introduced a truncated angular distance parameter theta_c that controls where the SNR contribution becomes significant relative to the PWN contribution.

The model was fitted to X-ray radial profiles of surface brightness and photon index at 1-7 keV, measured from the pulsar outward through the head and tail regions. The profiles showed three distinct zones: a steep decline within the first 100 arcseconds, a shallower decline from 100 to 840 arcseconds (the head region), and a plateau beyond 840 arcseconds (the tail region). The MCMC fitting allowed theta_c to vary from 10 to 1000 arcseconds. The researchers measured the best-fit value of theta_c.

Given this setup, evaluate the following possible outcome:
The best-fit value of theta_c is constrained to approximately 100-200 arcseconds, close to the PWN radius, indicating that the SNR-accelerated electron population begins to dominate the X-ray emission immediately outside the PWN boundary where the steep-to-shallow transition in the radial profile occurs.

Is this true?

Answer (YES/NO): NO